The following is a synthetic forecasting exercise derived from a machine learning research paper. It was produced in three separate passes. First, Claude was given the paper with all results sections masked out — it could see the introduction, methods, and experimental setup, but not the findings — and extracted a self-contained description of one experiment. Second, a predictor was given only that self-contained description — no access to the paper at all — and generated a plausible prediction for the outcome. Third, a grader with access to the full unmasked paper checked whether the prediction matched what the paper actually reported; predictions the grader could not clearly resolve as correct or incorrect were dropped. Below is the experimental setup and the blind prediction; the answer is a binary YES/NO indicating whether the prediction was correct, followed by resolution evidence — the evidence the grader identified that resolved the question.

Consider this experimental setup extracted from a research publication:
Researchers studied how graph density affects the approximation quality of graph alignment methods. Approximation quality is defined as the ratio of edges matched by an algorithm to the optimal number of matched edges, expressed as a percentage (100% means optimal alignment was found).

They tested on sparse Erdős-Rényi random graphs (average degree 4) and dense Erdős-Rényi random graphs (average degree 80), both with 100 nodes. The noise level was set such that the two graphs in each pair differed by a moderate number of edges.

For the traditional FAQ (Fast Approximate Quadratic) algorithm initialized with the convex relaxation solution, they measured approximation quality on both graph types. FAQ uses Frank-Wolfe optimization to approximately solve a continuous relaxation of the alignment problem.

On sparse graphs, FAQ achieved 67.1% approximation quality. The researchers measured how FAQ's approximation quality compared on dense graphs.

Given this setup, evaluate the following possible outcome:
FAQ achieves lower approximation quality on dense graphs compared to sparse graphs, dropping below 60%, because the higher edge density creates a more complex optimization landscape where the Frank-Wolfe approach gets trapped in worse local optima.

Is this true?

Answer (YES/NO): YES